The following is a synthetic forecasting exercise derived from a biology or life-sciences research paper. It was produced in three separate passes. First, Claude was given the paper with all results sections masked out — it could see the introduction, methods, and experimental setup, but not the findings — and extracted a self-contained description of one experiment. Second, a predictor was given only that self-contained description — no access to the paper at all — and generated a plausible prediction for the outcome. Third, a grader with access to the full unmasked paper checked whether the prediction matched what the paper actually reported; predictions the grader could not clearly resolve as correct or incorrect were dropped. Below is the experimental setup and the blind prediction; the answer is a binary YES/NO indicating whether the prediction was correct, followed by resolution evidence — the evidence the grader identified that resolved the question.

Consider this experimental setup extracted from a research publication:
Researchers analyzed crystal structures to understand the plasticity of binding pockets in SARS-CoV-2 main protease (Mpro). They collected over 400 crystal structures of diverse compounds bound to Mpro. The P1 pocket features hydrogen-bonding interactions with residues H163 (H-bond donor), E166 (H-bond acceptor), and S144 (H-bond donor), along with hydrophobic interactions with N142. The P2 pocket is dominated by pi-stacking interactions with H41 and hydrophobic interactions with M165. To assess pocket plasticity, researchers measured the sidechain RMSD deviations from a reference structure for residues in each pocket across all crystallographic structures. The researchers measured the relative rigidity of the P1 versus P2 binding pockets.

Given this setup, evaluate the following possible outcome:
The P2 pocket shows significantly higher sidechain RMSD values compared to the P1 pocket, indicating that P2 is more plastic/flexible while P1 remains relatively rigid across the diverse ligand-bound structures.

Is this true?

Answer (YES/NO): YES